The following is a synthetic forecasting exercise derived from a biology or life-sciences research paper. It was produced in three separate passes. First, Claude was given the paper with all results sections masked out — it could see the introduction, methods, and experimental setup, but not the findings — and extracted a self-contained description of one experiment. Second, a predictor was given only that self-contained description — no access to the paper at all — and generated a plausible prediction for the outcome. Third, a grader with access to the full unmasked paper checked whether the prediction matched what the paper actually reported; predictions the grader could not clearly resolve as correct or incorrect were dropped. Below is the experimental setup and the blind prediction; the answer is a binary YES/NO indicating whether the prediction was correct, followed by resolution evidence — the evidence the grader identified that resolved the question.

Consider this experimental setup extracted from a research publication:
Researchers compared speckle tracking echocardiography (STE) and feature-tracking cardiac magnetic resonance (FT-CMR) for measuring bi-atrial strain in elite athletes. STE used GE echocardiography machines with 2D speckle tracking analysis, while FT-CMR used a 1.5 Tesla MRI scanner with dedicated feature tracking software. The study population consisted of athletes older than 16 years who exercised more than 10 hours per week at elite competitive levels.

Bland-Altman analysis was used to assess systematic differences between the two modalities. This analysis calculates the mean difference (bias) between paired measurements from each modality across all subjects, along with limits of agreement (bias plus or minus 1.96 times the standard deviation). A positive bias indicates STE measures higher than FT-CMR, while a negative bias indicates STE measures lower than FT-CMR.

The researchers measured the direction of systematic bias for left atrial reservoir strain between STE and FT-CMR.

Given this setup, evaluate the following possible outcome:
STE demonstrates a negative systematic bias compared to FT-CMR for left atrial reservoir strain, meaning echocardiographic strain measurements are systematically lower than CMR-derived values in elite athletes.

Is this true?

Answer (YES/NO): YES